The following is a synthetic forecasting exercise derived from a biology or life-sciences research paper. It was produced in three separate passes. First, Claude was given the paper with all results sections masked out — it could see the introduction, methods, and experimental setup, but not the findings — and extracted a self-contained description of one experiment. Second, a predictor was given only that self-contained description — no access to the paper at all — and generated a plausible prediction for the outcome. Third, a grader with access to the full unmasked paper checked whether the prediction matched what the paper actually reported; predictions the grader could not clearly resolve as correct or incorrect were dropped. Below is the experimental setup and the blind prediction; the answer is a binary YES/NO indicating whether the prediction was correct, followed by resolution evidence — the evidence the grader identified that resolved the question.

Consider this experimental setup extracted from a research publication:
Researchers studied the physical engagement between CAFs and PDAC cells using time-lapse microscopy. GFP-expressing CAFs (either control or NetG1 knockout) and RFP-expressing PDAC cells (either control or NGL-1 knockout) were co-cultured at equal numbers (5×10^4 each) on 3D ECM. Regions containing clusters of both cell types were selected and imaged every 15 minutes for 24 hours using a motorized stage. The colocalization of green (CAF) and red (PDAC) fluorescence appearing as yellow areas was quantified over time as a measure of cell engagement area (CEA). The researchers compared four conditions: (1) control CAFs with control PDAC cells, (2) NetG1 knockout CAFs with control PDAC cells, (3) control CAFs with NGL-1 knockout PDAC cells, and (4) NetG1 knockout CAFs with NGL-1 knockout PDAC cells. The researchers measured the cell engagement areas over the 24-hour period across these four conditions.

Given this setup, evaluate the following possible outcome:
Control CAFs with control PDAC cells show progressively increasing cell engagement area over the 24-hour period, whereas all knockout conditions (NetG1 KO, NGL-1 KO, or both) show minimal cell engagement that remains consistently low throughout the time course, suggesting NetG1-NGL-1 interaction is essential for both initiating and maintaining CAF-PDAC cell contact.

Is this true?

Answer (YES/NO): NO